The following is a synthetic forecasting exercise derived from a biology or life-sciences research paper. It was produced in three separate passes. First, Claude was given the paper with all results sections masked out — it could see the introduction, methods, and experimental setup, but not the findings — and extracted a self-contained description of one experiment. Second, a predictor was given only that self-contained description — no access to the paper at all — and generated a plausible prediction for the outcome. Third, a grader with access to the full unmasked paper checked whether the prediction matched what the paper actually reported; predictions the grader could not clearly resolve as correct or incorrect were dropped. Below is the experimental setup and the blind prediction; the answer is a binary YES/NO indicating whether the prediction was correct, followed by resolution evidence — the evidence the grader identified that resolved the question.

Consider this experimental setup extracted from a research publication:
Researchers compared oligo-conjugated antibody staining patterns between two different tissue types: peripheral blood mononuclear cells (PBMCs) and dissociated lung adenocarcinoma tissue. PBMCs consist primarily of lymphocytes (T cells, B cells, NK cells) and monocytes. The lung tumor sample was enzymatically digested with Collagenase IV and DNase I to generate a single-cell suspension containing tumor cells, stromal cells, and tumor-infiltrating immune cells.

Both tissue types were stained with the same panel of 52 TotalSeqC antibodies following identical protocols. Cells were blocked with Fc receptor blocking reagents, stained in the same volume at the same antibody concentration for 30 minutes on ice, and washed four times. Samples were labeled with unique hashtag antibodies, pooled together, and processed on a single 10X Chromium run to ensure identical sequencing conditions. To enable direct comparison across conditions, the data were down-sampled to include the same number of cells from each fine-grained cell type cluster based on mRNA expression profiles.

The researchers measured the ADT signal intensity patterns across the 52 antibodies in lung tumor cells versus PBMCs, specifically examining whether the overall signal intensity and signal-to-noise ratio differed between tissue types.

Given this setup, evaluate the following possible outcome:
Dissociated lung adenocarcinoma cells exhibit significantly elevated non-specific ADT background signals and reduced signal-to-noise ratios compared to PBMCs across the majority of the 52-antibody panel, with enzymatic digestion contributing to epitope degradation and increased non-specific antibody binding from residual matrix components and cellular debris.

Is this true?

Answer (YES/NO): NO